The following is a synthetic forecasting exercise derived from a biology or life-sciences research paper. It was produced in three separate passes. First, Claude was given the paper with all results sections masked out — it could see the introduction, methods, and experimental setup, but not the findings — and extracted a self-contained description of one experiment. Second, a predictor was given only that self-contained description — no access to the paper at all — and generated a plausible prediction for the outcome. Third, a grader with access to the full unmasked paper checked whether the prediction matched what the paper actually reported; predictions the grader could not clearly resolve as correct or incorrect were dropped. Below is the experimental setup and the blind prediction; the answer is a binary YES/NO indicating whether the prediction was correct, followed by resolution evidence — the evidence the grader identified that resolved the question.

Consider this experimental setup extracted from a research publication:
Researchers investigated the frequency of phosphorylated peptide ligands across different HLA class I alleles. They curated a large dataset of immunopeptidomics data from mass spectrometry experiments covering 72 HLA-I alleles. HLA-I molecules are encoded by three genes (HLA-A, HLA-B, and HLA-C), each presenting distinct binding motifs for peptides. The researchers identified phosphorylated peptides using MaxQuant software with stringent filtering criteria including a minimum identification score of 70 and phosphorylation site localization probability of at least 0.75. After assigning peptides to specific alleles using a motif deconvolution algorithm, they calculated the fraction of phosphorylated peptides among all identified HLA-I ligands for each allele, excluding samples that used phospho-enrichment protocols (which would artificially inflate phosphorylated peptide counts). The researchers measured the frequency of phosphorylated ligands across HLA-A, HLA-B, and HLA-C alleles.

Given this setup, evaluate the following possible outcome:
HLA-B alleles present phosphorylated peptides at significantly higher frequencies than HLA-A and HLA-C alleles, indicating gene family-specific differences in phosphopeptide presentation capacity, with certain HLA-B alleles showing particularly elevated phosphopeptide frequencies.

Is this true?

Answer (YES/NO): NO